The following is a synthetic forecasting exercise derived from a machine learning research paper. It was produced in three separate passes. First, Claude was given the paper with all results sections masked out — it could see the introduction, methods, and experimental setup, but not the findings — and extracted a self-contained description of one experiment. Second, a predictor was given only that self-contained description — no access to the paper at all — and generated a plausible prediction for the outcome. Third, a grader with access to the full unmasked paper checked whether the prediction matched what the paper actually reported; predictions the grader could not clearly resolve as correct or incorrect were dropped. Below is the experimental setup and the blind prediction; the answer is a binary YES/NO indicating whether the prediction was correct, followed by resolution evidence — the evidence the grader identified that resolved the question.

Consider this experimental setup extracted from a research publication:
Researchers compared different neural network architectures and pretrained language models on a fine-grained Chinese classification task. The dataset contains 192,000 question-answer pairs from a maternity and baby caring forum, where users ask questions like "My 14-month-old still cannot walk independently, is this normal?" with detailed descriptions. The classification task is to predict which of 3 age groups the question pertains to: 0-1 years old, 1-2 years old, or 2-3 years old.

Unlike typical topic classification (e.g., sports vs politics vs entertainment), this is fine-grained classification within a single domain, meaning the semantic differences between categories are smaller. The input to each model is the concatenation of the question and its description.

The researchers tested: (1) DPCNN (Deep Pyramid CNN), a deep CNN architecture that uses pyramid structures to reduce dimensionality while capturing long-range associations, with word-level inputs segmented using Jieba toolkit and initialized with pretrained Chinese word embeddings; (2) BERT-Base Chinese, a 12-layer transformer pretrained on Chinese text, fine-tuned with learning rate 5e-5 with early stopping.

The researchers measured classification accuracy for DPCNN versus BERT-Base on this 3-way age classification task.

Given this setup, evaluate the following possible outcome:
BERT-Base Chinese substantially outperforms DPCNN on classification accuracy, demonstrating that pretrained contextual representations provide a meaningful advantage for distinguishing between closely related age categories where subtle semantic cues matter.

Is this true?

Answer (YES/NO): NO